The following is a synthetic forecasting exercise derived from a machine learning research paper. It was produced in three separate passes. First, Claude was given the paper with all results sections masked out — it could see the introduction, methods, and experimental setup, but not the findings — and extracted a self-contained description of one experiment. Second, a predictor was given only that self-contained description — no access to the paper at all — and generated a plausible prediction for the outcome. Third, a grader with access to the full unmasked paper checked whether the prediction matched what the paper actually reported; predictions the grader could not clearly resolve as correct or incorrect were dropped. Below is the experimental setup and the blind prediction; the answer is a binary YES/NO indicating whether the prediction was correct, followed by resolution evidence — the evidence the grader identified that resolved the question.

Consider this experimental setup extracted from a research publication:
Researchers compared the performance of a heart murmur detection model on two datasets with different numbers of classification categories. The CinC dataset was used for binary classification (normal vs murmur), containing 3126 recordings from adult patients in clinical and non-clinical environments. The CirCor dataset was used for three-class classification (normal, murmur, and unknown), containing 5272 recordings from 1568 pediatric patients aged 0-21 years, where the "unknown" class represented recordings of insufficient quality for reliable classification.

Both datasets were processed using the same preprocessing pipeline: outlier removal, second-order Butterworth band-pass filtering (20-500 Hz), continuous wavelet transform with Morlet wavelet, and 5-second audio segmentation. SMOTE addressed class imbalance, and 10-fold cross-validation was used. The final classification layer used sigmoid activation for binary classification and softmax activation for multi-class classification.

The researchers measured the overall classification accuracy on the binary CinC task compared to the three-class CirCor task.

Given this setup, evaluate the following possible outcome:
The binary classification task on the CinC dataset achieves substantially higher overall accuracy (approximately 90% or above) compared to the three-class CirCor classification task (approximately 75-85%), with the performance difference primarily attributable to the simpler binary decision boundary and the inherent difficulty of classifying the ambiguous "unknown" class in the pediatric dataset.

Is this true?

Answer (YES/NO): NO